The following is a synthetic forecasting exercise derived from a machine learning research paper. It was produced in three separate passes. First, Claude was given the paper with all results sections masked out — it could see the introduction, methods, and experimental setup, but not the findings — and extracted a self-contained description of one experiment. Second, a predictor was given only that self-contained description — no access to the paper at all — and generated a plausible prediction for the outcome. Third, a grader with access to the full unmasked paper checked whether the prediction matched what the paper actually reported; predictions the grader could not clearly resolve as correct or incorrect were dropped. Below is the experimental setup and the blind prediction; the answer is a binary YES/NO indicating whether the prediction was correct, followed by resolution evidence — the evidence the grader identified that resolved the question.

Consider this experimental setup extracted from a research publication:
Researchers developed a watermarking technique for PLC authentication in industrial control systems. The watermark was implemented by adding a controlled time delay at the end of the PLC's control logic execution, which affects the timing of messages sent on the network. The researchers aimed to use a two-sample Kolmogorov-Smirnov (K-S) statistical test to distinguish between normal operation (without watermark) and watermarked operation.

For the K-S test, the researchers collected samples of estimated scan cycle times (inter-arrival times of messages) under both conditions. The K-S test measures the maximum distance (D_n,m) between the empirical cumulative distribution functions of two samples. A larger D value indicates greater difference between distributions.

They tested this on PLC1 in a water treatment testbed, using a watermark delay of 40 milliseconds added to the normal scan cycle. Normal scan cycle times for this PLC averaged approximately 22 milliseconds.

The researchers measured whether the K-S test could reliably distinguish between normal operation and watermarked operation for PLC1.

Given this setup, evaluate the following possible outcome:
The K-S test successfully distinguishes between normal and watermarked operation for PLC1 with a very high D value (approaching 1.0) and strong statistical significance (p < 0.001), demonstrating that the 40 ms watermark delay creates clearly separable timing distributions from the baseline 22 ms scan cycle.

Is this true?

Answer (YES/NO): NO